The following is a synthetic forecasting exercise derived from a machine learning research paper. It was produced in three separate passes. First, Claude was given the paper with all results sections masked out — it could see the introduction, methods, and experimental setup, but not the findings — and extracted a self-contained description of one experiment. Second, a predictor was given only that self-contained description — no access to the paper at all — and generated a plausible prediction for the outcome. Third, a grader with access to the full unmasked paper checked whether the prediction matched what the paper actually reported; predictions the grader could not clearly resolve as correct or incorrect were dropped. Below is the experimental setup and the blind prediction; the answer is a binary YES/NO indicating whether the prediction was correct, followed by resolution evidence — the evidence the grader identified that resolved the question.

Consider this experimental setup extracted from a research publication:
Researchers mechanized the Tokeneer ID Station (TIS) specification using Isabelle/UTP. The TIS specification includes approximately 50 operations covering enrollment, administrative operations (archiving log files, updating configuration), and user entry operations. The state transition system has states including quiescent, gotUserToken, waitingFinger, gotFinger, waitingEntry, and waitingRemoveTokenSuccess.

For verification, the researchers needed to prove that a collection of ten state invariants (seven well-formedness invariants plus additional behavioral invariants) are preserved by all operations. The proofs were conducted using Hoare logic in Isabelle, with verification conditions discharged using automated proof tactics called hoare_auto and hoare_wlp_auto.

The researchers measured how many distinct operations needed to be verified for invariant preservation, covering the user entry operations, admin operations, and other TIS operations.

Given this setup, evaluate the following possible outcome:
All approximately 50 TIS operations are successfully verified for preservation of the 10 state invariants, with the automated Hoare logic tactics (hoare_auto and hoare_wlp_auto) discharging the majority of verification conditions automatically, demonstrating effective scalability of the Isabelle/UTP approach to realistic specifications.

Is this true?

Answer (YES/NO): NO